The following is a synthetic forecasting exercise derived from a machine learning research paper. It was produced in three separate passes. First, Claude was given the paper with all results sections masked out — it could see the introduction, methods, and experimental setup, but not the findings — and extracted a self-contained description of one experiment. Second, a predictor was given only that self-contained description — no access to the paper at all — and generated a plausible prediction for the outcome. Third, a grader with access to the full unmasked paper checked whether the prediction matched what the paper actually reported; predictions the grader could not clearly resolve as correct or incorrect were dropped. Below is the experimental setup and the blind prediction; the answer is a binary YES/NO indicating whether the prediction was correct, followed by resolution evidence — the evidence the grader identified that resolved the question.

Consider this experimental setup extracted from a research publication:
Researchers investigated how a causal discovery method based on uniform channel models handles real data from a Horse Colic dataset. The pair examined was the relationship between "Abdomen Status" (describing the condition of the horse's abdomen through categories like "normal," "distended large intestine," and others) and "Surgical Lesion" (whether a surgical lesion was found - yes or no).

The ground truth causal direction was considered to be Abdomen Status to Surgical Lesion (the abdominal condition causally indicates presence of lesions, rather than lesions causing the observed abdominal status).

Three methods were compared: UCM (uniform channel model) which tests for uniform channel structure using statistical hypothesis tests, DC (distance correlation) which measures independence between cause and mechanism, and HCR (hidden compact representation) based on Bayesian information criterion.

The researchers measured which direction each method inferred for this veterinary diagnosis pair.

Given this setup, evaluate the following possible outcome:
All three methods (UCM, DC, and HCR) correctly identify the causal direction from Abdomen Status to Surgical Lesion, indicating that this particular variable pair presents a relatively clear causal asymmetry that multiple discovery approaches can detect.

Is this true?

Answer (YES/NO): NO